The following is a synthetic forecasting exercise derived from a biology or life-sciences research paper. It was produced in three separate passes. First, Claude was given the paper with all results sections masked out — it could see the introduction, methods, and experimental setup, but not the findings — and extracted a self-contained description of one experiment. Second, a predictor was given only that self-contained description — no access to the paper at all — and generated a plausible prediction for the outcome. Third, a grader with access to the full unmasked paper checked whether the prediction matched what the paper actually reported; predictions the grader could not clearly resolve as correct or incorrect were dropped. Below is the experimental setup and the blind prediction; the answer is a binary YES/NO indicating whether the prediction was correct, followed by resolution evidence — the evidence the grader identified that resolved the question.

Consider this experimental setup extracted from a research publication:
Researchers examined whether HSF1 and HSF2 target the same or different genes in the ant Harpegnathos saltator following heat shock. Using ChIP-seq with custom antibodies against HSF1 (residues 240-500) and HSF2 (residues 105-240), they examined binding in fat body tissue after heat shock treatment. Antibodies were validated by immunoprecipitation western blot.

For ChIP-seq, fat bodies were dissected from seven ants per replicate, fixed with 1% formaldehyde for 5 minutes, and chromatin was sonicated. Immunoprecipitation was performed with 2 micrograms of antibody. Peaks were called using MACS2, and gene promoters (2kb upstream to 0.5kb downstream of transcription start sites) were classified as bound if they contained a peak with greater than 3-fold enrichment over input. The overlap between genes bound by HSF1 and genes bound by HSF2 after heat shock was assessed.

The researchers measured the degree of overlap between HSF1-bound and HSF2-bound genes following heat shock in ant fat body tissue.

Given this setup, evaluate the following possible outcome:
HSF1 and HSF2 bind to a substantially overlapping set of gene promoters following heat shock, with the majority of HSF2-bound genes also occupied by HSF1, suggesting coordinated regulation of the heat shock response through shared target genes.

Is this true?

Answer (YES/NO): YES